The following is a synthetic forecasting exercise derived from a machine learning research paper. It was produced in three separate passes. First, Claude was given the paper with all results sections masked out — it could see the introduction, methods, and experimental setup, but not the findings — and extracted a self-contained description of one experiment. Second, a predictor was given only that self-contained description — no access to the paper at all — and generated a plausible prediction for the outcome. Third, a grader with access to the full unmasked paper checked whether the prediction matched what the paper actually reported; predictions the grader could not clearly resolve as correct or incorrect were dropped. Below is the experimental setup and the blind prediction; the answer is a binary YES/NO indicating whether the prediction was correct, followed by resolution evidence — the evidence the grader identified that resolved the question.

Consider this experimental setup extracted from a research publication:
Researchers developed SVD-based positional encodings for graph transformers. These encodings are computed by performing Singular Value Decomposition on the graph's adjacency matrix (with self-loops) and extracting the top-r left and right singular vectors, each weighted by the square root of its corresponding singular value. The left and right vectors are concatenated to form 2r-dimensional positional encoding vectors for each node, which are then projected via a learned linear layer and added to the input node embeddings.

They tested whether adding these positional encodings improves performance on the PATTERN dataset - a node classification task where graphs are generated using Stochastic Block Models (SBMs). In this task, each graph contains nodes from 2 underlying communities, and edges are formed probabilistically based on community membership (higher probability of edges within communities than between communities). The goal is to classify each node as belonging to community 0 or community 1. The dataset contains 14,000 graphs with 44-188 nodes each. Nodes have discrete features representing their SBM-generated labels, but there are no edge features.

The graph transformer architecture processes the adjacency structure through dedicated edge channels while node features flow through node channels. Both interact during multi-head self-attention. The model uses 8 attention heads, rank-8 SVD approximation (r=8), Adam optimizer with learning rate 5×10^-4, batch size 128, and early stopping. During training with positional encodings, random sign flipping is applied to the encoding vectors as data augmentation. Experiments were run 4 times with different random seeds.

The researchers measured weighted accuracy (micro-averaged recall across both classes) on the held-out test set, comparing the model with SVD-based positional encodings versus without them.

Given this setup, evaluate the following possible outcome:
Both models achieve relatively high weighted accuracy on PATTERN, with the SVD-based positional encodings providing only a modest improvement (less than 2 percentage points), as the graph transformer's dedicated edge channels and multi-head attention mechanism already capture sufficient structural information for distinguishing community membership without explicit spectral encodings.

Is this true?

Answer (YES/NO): NO